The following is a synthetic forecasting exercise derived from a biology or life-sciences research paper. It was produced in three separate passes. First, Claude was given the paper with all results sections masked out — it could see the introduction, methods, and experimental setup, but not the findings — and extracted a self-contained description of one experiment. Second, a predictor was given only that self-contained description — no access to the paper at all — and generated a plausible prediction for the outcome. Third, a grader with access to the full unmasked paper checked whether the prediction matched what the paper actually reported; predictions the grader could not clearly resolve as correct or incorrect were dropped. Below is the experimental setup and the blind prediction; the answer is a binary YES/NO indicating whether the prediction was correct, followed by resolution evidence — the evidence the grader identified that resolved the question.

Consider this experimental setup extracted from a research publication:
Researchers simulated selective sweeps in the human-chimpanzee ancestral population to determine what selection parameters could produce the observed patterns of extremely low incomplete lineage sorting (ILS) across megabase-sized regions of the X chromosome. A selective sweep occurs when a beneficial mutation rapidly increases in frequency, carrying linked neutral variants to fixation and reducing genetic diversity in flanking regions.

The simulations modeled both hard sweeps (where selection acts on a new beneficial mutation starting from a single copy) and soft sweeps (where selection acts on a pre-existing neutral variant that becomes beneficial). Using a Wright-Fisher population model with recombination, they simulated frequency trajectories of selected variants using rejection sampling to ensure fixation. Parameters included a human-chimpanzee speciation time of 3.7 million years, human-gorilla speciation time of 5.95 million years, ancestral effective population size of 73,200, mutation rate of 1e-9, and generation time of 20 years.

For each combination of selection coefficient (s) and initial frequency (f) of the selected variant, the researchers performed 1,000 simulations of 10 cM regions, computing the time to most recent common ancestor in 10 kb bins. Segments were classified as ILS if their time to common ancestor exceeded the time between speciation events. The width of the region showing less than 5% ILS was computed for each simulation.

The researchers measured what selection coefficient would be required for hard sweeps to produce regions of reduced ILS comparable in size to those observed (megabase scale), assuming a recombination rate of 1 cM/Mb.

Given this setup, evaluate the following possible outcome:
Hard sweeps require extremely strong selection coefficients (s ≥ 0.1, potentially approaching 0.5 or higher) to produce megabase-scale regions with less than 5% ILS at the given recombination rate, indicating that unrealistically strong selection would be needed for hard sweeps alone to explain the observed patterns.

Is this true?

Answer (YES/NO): YES